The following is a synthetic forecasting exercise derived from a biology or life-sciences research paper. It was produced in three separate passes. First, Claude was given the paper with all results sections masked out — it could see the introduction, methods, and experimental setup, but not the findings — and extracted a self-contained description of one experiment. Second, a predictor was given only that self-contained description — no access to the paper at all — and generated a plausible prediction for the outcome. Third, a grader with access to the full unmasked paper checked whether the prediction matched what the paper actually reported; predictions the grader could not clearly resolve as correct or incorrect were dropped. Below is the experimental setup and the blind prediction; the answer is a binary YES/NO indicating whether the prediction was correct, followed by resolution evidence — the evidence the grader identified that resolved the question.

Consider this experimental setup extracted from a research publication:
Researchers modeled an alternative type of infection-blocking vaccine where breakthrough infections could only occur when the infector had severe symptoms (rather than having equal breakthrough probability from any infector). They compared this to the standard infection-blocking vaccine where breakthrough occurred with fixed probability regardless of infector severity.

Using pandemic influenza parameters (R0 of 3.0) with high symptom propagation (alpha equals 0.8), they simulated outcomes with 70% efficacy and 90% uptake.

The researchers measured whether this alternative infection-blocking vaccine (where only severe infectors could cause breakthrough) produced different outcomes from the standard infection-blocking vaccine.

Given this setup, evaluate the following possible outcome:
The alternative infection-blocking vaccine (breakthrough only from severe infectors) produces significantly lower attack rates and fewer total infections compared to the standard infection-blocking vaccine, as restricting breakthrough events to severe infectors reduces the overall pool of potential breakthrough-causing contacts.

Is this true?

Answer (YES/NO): NO